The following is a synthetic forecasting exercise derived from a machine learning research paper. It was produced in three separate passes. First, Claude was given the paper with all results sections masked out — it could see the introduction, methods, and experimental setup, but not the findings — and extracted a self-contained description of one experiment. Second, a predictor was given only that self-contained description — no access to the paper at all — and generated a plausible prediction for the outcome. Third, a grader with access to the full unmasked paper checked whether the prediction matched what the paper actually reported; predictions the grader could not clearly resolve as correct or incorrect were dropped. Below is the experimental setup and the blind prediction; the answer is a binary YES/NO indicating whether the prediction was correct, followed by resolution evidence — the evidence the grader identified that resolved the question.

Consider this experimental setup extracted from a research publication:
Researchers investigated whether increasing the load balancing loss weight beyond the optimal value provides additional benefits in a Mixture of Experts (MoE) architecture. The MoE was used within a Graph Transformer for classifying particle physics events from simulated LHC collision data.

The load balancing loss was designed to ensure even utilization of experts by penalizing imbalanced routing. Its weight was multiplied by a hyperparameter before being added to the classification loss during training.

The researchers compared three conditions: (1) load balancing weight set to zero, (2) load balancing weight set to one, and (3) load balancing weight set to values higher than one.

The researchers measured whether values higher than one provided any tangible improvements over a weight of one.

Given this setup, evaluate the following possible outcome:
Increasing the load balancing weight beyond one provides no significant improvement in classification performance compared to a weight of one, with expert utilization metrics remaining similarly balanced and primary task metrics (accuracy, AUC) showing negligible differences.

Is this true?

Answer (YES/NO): YES